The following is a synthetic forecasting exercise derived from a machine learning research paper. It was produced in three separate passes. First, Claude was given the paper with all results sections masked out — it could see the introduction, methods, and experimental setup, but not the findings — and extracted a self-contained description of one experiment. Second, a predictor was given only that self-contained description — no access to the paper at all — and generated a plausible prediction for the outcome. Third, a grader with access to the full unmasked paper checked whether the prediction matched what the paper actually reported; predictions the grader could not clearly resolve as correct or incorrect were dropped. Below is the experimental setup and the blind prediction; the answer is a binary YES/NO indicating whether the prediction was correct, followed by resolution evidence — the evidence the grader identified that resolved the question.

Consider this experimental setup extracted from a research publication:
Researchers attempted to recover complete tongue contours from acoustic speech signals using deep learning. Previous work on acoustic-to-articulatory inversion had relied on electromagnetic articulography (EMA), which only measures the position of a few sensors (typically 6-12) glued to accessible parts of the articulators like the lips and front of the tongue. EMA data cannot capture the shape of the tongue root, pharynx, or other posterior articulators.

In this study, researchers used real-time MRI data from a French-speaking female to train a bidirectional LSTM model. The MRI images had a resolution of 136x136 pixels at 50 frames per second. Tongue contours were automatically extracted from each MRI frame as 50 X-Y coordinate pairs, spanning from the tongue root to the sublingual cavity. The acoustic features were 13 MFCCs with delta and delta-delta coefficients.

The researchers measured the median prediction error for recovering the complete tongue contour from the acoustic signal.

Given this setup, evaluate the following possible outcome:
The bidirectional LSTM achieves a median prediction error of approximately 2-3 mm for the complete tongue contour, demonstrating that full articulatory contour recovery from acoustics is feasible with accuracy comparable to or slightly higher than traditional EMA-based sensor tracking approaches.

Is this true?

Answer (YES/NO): YES